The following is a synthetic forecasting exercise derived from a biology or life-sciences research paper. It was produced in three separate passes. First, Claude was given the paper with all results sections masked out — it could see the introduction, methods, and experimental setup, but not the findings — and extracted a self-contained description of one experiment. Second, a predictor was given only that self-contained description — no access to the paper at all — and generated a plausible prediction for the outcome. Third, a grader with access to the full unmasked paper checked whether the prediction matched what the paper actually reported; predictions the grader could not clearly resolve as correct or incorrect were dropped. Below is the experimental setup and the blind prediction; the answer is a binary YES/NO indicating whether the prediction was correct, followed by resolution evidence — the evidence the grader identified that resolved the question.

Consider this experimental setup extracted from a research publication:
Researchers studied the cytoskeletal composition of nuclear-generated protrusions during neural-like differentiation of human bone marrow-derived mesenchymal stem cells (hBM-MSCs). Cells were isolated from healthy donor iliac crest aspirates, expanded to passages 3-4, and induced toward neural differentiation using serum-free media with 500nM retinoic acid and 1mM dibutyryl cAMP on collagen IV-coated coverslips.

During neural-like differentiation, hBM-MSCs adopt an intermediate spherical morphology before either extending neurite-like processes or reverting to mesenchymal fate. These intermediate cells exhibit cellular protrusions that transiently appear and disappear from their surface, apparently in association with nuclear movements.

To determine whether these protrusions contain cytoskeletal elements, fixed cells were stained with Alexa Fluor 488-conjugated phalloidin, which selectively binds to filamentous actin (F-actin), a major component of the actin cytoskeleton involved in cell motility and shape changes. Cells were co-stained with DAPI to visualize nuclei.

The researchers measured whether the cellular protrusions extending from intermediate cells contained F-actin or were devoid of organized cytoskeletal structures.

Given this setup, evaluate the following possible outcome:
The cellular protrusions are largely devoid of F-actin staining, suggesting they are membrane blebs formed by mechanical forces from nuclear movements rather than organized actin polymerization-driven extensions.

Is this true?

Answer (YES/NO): YES